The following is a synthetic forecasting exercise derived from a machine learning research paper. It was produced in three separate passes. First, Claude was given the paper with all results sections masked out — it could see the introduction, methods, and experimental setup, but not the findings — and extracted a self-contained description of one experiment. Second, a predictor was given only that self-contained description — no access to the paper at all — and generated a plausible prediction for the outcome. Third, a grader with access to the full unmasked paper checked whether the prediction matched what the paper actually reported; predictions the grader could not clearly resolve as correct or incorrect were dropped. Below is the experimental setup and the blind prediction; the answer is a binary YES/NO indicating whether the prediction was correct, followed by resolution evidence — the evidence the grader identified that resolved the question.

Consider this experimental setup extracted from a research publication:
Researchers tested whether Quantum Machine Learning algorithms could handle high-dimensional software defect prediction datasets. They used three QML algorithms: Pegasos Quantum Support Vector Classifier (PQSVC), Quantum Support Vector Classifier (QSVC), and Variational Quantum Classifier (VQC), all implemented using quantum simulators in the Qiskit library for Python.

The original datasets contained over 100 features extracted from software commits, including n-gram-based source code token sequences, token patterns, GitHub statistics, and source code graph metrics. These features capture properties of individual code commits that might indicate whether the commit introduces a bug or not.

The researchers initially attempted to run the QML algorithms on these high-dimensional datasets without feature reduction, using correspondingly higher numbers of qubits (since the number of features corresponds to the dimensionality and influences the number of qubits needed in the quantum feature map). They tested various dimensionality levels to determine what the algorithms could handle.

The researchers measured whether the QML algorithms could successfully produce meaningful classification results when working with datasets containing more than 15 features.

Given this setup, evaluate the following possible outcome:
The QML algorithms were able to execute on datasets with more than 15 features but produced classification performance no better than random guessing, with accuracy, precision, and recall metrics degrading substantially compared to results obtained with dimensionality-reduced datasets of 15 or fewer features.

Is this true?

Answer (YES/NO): NO